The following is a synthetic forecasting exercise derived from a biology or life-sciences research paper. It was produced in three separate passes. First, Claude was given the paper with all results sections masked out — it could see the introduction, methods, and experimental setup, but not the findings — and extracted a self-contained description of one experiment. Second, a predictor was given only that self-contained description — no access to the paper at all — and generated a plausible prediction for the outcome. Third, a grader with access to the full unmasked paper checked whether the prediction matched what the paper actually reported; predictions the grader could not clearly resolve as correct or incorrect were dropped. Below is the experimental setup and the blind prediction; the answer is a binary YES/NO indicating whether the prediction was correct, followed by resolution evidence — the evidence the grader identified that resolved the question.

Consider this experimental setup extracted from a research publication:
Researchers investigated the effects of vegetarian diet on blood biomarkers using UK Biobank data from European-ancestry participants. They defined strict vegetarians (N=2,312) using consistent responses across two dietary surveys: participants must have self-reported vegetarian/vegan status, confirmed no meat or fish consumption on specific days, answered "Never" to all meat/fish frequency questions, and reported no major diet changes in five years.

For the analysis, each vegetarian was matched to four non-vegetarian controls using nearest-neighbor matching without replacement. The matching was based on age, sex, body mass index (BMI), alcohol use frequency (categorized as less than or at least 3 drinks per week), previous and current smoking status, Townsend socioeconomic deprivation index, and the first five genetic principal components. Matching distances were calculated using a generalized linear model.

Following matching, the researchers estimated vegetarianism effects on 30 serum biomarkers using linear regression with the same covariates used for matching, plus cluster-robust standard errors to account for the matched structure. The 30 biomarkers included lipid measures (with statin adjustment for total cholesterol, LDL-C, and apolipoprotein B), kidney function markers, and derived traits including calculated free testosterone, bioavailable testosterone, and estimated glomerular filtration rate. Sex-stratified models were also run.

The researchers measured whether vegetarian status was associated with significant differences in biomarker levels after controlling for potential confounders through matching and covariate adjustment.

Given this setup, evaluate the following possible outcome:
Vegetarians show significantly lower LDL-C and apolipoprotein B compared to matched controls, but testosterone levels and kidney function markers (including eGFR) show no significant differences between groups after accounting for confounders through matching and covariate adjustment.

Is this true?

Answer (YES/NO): NO